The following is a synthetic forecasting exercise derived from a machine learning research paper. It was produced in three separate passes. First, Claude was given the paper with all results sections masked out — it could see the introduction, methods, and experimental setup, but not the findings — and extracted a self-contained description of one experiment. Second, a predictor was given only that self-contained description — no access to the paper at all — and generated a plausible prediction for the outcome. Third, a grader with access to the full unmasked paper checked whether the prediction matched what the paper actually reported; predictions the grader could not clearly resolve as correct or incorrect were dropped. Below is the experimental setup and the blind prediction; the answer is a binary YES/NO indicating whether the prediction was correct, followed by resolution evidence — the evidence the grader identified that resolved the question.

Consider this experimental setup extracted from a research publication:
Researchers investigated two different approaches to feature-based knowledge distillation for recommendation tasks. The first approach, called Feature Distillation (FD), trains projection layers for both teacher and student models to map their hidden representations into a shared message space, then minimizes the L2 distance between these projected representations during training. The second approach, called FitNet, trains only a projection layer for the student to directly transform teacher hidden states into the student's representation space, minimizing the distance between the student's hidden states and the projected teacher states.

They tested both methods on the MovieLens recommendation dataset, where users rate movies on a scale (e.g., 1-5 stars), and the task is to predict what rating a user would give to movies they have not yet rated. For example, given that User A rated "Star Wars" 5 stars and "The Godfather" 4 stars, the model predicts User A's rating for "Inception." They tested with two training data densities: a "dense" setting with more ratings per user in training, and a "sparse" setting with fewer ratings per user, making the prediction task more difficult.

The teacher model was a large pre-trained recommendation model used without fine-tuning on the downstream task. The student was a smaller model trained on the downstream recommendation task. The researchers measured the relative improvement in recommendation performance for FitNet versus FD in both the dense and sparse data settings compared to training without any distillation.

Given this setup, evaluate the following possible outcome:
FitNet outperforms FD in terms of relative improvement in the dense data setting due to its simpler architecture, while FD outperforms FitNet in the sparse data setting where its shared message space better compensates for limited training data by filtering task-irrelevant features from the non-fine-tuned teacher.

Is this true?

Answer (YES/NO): YES